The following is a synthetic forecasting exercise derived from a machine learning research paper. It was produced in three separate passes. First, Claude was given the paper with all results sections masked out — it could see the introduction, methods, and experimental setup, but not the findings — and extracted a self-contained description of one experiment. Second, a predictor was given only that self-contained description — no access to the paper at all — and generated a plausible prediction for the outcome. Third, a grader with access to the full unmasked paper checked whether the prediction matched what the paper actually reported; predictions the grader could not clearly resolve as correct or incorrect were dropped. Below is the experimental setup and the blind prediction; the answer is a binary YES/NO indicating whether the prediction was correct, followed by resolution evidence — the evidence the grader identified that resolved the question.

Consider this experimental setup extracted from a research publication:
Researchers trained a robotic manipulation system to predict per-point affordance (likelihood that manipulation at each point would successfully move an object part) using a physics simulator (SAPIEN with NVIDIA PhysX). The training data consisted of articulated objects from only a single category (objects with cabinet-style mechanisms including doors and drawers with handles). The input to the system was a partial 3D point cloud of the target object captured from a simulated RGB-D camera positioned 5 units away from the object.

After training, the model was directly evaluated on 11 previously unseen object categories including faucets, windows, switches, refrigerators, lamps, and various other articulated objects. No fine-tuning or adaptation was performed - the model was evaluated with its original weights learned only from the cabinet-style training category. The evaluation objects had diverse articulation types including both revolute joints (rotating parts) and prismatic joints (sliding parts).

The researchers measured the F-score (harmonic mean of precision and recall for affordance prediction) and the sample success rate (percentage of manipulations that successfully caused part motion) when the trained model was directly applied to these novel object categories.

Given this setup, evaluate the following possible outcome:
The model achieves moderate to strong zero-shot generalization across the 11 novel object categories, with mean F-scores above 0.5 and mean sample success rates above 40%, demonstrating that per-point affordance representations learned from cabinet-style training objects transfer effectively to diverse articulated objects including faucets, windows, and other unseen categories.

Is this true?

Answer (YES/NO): NO